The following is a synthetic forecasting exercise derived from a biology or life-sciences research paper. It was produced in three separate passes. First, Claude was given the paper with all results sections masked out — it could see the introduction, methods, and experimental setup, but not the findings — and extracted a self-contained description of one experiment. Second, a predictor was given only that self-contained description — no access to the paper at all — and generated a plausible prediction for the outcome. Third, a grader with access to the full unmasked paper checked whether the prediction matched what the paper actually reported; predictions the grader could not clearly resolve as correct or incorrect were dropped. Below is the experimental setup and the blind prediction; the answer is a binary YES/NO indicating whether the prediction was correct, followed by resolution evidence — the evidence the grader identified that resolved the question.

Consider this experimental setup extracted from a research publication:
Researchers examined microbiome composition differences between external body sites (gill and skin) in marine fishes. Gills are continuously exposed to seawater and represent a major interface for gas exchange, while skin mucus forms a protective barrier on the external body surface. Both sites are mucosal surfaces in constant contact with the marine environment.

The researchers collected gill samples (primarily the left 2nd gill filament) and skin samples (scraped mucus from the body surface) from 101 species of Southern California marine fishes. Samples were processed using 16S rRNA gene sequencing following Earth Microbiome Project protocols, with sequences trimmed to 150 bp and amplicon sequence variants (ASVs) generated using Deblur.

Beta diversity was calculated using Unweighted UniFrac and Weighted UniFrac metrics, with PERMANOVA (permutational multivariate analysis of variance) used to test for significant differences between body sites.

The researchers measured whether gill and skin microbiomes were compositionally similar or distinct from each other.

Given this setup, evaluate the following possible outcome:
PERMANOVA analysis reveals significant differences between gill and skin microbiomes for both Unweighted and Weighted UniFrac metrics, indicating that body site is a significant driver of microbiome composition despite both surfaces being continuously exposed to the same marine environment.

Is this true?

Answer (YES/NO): YES